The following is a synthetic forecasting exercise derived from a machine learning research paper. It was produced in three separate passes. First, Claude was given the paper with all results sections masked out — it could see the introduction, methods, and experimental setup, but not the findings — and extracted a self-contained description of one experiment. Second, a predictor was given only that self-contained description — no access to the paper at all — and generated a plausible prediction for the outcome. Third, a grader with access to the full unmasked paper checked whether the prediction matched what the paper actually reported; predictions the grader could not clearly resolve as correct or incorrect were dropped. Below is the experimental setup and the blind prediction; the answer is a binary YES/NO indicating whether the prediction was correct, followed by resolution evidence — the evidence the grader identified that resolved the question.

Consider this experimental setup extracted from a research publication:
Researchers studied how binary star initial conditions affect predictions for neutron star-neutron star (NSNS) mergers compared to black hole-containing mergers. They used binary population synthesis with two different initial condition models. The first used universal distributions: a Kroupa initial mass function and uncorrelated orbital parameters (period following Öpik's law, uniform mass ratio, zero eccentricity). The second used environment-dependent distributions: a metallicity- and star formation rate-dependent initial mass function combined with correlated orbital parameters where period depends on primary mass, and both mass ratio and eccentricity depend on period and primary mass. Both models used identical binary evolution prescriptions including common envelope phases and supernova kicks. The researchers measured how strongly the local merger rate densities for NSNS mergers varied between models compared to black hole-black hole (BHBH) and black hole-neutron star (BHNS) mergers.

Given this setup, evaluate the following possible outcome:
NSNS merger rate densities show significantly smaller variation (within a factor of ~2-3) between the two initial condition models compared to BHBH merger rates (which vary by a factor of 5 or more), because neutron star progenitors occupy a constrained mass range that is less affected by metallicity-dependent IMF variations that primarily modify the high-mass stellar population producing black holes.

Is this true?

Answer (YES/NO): NO